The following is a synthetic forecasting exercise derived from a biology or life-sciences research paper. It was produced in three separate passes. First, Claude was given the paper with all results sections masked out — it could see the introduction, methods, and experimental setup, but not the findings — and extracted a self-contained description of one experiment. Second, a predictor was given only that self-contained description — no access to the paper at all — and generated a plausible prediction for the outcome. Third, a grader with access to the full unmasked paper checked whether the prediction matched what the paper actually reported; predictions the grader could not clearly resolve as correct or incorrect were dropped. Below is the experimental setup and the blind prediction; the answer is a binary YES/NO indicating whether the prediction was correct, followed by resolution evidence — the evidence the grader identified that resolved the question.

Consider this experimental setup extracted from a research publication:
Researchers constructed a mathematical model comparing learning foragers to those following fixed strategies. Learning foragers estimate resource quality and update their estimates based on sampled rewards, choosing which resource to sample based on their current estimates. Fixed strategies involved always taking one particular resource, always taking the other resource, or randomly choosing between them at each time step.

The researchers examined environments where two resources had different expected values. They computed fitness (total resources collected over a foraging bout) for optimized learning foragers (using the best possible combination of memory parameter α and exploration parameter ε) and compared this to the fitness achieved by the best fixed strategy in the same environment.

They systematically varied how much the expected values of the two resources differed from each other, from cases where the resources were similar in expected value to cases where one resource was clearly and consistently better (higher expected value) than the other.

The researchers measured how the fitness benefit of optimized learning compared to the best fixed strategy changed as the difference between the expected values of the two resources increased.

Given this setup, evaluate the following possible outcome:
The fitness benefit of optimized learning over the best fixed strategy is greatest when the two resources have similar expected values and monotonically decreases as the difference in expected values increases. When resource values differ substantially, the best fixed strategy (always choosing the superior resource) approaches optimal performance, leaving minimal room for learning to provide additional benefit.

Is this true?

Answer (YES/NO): YES